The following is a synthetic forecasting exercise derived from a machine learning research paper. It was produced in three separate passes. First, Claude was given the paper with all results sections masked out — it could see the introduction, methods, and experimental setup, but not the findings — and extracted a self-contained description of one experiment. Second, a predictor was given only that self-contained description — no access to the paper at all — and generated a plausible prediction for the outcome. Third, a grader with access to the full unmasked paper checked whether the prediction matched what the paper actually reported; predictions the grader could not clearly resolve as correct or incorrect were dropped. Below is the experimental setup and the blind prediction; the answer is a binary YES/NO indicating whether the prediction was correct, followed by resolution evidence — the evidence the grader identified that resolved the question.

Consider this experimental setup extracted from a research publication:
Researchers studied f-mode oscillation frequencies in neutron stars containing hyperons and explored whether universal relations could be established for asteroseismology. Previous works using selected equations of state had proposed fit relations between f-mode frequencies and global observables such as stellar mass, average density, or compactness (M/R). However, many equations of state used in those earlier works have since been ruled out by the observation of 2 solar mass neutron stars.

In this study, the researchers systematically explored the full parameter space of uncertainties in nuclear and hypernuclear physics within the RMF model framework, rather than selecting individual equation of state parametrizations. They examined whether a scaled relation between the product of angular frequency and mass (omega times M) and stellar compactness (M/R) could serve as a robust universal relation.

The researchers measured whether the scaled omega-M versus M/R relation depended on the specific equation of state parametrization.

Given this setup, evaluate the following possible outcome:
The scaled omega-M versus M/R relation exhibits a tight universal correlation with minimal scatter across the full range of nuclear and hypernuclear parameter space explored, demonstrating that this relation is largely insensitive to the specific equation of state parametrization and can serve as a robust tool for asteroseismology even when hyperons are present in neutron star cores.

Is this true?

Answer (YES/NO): YES